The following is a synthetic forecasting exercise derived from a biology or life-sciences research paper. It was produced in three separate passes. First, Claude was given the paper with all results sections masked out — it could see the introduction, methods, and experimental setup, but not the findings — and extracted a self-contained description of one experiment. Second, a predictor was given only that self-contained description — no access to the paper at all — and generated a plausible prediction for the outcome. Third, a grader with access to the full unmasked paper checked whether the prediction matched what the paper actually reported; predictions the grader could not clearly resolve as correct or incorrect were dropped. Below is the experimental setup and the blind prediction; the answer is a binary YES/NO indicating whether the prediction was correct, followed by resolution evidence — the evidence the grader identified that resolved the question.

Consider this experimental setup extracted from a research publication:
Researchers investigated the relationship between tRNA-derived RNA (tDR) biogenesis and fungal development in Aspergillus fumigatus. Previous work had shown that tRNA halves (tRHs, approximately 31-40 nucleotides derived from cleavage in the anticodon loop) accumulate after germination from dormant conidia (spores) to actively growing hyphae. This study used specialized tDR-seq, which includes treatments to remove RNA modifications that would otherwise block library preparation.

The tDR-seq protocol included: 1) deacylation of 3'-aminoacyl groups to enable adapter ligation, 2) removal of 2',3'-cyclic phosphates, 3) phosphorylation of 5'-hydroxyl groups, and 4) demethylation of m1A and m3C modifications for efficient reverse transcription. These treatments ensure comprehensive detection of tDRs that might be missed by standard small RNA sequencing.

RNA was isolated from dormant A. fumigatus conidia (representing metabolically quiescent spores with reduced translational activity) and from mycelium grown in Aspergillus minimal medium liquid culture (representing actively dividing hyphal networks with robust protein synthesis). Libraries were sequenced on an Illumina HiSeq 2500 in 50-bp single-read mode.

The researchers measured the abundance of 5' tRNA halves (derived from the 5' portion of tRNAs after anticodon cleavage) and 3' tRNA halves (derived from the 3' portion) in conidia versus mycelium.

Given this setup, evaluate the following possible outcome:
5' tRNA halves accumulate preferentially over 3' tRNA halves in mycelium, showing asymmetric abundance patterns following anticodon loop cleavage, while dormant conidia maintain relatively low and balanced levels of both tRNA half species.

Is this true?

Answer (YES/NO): NO